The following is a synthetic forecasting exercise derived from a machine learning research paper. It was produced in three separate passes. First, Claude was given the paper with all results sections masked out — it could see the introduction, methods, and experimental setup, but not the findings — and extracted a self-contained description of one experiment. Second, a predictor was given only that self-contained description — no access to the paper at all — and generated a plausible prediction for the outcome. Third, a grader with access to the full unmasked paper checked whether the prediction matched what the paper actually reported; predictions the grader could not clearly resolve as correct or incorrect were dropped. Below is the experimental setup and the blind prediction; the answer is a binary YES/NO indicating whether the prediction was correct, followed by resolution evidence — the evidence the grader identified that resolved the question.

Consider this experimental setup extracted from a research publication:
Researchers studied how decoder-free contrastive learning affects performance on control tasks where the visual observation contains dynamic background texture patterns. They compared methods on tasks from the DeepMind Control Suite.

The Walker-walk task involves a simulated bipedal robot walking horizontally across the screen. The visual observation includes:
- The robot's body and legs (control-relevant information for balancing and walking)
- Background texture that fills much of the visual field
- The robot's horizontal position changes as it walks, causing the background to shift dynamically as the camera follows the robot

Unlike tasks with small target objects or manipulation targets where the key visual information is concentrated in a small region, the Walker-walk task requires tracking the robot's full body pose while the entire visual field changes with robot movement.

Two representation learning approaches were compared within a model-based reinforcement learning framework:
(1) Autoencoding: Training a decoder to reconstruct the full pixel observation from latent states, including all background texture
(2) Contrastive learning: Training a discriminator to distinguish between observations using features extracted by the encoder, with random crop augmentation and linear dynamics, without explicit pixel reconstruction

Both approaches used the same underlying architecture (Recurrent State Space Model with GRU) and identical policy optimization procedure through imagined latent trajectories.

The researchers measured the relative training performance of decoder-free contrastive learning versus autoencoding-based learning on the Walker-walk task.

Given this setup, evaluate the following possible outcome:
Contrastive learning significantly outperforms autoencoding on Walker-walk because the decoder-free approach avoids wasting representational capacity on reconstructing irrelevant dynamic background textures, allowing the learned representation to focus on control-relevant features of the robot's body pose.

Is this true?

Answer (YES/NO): NO